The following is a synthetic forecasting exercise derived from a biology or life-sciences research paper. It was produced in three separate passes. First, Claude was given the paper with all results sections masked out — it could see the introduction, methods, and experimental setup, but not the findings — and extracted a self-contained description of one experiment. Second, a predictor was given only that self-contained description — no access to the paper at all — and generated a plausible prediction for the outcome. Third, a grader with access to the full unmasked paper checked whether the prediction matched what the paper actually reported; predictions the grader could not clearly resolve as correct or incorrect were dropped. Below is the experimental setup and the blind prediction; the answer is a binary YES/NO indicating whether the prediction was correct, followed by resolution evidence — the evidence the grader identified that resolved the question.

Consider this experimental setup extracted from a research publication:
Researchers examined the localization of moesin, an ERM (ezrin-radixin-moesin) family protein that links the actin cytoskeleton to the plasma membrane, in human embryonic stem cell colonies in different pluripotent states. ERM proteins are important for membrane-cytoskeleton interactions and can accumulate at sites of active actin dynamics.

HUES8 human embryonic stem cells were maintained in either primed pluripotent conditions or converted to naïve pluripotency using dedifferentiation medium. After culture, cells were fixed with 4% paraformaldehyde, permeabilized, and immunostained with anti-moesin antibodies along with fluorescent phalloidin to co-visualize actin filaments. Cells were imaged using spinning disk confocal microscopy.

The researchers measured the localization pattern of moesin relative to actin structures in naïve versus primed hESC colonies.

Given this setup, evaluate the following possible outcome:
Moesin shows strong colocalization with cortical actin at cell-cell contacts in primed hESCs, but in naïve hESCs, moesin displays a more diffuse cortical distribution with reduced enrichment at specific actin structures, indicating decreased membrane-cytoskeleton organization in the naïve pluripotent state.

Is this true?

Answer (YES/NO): NO